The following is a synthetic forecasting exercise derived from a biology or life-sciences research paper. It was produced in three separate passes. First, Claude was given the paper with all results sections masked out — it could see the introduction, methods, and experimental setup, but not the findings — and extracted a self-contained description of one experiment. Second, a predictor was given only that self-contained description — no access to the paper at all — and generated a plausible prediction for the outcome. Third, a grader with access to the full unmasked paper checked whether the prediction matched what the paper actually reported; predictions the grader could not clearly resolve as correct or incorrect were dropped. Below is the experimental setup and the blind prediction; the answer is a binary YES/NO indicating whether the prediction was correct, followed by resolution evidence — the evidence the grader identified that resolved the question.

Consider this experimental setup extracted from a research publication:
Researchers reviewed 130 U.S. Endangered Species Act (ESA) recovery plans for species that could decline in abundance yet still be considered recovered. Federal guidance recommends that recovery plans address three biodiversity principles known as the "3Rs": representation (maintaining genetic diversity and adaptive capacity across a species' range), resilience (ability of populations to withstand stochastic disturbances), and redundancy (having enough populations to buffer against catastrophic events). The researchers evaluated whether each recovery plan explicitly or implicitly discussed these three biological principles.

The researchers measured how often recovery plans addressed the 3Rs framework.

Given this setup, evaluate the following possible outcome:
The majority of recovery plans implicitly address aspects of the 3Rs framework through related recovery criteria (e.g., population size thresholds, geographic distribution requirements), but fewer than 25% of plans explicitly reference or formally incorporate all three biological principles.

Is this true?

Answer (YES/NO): YES